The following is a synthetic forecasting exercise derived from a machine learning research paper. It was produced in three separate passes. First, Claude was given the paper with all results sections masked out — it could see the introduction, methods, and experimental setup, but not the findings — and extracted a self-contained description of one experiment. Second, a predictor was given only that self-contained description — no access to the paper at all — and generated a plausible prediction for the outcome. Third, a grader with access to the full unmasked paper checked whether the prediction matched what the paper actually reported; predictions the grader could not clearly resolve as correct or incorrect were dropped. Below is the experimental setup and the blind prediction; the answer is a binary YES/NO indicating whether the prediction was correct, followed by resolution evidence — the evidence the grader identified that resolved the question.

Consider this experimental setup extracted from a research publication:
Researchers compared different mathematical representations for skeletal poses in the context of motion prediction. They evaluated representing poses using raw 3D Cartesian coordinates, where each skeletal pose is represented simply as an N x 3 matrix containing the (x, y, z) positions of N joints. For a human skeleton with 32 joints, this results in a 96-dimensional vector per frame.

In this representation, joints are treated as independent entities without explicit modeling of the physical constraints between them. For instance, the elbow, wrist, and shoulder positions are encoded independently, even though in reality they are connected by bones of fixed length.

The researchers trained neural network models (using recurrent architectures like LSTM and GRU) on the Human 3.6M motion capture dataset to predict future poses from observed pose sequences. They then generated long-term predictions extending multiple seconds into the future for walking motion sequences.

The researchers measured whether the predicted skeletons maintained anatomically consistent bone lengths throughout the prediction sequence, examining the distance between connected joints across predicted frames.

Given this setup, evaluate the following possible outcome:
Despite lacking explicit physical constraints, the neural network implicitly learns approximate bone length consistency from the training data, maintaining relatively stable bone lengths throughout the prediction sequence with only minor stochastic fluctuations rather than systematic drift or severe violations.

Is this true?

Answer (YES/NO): NO